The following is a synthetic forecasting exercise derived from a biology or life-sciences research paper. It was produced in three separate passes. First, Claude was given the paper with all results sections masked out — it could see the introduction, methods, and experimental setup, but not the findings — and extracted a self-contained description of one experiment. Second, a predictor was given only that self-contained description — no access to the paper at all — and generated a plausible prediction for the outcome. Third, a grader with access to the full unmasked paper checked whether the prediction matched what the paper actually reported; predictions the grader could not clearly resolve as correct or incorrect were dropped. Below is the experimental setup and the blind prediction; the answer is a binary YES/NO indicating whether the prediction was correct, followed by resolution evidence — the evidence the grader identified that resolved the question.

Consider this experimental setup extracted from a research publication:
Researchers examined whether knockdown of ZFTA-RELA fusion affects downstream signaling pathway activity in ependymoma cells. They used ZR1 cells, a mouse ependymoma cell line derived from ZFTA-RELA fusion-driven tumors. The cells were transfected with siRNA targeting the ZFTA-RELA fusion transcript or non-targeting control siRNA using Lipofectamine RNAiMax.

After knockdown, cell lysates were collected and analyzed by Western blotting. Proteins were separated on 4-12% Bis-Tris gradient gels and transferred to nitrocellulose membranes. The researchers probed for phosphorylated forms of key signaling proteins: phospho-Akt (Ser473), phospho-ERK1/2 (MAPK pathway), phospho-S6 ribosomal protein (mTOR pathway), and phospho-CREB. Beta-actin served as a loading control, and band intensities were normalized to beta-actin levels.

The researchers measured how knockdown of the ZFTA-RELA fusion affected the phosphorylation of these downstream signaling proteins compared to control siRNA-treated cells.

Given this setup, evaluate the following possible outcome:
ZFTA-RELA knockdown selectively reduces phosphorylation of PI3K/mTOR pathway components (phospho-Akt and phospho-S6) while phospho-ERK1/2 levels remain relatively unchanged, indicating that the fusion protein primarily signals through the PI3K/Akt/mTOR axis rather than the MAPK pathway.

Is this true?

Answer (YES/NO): NO